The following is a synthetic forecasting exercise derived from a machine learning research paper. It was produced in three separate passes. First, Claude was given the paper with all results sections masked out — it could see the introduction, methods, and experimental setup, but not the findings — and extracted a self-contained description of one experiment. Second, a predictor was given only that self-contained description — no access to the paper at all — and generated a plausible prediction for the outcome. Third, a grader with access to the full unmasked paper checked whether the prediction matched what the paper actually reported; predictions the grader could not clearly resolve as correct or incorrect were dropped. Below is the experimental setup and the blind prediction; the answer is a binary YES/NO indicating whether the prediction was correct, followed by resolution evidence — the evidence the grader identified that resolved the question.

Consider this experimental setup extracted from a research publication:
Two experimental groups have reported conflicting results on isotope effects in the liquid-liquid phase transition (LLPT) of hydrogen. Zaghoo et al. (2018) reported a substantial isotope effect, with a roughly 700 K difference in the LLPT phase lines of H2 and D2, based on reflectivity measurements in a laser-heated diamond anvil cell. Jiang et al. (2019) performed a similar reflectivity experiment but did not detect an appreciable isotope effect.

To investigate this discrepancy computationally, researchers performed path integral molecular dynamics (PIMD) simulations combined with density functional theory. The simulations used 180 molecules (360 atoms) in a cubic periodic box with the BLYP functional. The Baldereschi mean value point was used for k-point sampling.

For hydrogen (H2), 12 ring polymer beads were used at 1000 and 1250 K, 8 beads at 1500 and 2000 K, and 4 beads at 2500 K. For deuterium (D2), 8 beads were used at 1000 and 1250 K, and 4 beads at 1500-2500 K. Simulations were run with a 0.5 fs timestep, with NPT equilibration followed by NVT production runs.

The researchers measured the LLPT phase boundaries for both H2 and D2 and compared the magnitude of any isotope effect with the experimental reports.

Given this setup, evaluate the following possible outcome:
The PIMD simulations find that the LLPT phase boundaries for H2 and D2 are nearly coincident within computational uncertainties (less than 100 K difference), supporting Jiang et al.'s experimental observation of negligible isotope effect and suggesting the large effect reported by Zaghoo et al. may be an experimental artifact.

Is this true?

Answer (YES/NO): NO